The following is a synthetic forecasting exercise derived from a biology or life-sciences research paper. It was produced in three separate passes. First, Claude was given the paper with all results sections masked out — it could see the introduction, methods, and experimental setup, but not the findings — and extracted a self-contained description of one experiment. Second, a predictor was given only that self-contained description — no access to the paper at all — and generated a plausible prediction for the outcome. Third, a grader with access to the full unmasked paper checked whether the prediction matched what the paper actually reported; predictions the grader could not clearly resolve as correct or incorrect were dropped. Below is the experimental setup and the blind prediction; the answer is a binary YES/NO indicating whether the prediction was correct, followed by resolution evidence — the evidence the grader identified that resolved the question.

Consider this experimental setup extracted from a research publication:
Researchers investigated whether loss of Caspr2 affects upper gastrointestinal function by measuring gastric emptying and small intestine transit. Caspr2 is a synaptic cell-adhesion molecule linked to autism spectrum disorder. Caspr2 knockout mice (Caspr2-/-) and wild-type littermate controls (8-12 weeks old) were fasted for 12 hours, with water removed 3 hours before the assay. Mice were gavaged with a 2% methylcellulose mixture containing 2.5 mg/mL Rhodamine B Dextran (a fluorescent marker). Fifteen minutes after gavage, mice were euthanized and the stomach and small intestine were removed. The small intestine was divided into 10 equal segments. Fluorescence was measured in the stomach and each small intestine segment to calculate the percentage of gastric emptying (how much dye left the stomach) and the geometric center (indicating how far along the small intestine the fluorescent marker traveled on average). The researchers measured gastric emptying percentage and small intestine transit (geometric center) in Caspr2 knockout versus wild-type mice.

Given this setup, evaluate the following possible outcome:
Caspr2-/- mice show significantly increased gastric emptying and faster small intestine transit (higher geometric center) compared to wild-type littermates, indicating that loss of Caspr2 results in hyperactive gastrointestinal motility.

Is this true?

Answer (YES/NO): NO